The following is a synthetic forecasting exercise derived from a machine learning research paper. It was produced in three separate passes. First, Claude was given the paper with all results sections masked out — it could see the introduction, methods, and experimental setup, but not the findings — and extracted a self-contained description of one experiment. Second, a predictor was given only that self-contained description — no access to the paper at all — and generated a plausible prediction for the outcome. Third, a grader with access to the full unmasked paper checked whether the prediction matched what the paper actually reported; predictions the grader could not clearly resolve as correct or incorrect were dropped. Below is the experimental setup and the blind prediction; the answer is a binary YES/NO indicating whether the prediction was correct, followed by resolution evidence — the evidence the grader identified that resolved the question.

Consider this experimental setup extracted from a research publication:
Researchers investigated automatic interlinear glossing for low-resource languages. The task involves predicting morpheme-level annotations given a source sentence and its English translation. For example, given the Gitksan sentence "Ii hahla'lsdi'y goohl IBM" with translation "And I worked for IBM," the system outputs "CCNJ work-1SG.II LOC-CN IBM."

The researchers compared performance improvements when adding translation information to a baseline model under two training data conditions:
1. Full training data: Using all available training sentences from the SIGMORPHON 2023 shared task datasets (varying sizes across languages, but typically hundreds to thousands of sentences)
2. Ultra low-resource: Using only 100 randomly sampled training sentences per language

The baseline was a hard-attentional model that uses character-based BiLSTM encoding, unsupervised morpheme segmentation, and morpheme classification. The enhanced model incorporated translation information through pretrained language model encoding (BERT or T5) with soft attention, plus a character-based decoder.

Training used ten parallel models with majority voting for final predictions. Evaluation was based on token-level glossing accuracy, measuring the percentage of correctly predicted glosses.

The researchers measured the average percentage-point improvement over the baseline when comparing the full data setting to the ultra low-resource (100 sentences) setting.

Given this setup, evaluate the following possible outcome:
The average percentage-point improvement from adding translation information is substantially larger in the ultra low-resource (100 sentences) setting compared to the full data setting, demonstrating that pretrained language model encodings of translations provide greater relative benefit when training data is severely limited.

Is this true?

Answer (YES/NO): YES